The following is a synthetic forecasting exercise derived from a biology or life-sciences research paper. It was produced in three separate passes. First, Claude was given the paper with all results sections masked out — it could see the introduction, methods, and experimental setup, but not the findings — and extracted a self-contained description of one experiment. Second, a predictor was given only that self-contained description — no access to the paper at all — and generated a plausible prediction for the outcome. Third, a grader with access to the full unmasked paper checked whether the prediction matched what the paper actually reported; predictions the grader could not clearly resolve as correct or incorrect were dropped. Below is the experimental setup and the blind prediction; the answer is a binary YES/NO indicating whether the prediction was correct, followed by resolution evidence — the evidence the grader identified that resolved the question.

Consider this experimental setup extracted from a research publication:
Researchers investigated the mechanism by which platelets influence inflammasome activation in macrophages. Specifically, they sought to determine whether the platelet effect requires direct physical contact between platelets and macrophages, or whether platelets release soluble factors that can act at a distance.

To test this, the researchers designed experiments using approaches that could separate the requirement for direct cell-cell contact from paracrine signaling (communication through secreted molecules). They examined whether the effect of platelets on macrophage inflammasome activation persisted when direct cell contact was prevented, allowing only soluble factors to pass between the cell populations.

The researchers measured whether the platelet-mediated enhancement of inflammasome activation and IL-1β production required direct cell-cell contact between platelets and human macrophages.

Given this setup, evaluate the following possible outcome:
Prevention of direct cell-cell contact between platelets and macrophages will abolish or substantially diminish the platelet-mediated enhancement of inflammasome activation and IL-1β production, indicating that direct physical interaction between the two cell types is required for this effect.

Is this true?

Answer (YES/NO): NO